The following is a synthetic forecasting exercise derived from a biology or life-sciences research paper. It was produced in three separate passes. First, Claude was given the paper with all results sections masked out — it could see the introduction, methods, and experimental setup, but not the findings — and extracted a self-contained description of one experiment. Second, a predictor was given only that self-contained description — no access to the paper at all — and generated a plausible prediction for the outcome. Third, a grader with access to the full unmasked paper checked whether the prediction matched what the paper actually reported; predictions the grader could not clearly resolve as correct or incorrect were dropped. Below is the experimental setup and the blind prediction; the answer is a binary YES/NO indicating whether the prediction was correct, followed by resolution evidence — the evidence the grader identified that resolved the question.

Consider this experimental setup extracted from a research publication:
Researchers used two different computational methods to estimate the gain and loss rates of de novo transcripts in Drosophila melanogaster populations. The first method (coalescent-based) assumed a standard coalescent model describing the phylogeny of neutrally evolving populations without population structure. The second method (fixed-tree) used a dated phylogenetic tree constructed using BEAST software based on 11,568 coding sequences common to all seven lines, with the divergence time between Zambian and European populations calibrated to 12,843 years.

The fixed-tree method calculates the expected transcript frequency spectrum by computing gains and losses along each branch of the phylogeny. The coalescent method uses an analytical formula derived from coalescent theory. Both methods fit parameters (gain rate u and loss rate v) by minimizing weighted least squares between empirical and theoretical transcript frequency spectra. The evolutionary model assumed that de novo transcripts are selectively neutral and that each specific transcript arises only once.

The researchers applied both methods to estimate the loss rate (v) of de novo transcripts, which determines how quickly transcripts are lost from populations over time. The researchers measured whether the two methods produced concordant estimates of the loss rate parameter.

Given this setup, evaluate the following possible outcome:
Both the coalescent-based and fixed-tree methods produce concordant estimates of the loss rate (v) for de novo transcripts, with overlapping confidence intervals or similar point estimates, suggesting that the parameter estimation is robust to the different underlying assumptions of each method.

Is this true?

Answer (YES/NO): YES